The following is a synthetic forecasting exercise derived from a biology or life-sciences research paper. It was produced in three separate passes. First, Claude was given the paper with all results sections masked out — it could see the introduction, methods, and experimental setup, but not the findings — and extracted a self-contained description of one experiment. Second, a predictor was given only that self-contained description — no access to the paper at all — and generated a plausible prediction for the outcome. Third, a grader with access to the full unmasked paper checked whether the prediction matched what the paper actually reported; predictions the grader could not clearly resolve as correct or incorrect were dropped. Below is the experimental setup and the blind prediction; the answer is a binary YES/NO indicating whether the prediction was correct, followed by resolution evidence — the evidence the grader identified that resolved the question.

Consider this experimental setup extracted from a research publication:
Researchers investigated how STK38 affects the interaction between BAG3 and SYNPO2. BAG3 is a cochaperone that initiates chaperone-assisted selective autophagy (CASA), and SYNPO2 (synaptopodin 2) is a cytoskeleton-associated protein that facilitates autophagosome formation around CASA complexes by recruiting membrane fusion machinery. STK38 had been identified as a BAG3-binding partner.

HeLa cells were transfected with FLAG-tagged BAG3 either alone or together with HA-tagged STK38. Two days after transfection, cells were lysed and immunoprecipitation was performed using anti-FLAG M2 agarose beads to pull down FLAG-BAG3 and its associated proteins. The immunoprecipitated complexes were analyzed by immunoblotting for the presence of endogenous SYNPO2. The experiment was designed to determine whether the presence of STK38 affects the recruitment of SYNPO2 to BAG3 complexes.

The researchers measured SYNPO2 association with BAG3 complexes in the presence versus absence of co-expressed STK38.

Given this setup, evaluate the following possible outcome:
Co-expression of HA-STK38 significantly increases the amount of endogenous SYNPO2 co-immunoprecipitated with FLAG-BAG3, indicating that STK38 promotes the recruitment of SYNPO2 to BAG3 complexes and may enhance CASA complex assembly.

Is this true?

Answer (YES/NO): NO